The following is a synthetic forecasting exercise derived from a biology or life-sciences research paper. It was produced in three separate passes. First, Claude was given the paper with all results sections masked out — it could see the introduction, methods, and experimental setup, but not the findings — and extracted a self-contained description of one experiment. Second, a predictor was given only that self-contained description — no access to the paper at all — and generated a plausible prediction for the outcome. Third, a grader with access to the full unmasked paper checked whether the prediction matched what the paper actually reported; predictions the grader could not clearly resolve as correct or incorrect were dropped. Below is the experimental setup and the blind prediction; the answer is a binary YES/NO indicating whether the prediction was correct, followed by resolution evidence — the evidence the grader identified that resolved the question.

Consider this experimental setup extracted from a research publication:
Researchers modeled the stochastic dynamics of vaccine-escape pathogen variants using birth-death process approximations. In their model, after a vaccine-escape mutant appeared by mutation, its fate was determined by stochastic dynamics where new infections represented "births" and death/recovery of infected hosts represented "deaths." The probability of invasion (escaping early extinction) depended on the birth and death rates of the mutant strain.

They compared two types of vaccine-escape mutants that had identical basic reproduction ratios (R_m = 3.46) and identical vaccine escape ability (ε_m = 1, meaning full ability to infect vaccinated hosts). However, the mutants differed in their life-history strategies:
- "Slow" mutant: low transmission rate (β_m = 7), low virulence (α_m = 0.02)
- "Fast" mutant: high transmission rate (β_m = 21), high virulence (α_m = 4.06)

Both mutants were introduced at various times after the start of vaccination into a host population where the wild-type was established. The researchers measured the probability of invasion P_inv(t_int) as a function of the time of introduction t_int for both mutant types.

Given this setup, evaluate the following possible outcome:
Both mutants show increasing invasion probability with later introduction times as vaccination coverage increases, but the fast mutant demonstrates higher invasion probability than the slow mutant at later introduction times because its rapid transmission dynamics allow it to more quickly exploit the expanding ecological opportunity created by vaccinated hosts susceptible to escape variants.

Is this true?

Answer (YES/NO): NO